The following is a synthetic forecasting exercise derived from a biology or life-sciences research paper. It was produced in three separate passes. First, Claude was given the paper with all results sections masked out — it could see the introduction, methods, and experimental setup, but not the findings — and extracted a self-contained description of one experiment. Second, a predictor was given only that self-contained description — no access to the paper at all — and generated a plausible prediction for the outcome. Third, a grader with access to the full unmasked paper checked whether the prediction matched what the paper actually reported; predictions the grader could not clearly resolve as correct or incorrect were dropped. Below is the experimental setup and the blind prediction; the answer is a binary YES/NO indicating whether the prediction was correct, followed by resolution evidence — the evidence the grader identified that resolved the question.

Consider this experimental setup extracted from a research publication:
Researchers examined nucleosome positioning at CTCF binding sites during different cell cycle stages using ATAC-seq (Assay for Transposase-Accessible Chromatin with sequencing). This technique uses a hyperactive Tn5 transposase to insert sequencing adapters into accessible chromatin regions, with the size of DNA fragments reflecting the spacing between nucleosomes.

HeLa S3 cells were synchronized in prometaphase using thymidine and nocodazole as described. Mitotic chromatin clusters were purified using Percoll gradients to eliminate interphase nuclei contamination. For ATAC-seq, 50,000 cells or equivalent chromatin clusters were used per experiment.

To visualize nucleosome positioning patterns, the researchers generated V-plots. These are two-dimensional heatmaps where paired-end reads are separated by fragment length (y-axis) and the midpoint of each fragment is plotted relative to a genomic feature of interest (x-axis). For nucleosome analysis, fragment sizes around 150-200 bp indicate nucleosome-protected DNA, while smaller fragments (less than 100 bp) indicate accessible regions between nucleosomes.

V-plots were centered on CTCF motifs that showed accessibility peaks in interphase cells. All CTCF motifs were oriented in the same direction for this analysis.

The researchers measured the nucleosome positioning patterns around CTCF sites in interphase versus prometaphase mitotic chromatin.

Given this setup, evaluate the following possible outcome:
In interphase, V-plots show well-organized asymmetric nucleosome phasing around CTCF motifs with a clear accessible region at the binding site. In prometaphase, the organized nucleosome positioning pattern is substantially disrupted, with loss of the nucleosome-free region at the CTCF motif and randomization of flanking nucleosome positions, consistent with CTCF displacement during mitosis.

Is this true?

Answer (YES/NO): NO